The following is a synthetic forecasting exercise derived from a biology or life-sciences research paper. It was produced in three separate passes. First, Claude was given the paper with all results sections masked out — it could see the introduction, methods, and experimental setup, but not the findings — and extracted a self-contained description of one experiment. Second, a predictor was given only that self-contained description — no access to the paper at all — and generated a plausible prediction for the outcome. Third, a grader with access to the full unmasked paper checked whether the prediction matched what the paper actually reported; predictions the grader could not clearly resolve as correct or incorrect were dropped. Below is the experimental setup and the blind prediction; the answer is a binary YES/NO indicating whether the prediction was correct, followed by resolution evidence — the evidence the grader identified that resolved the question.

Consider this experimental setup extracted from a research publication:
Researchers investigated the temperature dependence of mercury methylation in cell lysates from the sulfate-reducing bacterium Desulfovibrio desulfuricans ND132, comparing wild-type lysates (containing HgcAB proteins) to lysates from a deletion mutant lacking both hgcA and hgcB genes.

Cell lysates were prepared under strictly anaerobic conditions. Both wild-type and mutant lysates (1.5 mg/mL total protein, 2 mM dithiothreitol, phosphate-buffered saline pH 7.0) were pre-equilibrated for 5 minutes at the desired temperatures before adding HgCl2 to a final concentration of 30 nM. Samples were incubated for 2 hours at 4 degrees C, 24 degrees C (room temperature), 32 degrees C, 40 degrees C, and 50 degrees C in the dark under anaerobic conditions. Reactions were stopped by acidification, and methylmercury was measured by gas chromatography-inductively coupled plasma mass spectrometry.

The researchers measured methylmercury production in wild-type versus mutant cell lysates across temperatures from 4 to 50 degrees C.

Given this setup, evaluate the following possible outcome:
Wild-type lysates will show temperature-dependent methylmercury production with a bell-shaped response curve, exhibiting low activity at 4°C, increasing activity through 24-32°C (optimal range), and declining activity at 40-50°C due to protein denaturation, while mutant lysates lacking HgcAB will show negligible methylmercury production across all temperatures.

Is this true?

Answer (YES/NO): YES